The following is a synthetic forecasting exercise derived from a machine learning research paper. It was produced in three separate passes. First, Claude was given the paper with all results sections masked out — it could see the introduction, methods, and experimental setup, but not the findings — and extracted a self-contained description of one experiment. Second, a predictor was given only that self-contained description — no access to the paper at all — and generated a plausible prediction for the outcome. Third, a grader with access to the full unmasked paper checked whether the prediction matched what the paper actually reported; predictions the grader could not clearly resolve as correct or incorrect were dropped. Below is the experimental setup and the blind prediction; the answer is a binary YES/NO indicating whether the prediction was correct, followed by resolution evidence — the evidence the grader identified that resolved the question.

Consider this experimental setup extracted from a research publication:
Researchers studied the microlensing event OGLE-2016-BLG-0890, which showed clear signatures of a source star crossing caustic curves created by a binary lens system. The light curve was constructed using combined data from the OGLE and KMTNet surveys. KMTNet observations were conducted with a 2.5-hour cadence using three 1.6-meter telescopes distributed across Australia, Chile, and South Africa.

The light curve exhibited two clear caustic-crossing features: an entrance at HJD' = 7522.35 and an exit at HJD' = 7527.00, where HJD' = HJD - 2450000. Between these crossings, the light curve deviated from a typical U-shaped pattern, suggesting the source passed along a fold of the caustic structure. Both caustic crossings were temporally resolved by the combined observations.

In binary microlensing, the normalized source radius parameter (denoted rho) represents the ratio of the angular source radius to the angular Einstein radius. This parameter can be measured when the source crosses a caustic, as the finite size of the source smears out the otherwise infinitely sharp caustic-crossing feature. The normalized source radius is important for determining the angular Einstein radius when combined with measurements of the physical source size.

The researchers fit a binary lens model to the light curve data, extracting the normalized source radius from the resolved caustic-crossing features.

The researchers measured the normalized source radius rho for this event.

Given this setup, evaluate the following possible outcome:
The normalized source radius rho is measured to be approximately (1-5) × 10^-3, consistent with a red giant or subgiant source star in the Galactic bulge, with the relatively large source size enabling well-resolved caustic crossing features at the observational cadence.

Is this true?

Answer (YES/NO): NO